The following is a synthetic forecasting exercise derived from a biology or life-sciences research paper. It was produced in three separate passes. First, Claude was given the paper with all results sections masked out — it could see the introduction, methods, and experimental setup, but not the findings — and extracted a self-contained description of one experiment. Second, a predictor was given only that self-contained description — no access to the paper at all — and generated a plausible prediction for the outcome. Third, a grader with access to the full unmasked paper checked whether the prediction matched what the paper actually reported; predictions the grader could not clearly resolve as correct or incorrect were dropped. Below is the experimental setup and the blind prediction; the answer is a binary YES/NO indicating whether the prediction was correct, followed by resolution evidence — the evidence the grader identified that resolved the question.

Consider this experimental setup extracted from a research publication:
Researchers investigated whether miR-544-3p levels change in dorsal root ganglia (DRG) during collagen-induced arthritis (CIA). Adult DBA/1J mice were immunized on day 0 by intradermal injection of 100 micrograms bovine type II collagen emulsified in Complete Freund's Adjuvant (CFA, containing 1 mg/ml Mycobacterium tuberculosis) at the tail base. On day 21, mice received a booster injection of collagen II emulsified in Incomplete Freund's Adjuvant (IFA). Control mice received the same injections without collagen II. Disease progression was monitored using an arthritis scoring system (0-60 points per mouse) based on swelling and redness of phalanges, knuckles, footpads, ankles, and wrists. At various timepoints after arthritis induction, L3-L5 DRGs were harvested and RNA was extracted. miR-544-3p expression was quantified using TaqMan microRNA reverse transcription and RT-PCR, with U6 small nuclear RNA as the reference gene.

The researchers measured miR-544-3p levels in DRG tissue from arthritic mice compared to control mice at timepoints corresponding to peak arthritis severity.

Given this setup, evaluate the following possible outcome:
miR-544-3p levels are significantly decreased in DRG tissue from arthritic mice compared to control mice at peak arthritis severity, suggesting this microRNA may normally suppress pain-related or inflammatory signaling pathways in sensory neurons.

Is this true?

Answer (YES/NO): YES